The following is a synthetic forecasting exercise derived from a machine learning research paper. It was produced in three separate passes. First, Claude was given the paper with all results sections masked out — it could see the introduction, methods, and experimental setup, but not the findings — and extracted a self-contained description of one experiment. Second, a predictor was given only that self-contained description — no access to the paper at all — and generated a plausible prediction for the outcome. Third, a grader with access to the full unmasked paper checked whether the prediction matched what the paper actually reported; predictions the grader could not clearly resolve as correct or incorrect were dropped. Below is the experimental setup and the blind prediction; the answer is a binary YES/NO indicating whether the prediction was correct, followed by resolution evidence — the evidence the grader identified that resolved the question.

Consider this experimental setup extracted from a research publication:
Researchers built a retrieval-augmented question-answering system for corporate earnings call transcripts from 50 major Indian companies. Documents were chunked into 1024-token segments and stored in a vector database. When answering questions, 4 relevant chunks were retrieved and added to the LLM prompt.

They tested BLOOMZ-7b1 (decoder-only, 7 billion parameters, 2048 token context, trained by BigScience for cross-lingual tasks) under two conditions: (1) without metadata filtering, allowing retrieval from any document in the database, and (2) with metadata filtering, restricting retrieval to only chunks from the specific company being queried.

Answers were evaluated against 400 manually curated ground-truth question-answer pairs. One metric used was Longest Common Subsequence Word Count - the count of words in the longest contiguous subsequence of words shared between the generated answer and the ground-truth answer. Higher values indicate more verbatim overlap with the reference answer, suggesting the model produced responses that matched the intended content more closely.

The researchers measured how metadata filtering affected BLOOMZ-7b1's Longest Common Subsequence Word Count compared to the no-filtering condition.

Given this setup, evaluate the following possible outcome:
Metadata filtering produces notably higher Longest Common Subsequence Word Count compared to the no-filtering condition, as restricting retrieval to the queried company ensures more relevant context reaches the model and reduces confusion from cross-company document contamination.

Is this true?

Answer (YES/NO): NO